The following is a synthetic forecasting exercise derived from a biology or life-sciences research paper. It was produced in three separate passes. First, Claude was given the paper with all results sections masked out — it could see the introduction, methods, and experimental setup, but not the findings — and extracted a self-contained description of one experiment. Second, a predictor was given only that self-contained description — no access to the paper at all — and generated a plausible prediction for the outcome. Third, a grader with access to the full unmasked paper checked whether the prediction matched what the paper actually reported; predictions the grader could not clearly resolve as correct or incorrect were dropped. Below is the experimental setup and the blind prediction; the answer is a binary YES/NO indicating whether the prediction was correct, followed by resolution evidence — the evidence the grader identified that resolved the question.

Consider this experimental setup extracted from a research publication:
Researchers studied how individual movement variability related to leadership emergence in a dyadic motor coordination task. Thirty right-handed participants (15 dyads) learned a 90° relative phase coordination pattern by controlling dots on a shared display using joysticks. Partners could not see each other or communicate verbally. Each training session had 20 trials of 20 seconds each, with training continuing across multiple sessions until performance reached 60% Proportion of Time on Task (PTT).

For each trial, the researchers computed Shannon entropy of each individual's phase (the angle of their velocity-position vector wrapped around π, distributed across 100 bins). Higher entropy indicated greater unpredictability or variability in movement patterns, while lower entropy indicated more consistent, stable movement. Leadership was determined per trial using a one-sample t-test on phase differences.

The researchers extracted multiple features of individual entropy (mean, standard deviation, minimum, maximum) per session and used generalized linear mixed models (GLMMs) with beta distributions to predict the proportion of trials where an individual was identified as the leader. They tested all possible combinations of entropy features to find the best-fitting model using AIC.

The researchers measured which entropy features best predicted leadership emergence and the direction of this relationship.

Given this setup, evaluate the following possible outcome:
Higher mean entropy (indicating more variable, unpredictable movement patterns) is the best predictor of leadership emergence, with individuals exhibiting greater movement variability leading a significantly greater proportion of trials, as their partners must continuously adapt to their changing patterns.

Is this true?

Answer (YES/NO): NO